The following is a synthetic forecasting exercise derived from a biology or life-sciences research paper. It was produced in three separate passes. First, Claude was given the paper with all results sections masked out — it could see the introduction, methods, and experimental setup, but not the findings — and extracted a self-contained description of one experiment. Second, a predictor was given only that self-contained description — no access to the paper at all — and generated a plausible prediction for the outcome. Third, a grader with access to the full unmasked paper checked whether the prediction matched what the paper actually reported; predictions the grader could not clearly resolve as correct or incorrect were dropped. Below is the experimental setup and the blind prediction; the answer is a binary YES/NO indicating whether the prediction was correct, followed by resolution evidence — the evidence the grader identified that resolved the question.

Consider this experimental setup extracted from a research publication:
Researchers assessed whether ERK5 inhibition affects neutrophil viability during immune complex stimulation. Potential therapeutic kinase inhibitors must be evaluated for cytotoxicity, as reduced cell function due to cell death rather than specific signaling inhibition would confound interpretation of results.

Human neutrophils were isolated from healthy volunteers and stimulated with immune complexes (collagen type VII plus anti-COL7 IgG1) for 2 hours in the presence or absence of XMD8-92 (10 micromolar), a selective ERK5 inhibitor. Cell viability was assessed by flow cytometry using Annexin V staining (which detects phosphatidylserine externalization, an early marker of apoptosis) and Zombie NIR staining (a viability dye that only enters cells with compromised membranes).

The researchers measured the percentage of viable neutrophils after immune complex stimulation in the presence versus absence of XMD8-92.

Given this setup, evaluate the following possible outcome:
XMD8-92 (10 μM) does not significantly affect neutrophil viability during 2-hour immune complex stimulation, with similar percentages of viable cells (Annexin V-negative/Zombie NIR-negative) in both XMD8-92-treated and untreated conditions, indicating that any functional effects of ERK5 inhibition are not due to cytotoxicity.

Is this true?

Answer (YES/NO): NO